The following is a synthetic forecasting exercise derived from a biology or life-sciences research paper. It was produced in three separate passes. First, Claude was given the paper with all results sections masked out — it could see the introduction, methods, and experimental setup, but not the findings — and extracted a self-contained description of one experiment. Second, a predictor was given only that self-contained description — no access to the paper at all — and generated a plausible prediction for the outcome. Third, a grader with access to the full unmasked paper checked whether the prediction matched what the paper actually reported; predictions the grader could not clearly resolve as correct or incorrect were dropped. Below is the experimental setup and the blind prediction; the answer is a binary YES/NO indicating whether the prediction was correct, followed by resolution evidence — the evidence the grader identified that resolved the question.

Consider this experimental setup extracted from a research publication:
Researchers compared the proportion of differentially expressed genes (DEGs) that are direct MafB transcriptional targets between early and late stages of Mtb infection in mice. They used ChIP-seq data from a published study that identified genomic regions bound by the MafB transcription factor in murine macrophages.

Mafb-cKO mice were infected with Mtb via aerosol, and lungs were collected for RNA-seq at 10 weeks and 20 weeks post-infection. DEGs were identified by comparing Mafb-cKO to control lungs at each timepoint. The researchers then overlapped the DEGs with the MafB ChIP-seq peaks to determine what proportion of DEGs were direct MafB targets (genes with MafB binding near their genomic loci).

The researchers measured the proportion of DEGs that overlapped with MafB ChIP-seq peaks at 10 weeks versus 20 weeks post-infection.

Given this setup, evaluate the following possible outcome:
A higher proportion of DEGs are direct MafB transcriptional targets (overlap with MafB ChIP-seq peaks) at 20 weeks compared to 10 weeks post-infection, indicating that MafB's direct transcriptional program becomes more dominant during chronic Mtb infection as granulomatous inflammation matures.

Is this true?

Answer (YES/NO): NO